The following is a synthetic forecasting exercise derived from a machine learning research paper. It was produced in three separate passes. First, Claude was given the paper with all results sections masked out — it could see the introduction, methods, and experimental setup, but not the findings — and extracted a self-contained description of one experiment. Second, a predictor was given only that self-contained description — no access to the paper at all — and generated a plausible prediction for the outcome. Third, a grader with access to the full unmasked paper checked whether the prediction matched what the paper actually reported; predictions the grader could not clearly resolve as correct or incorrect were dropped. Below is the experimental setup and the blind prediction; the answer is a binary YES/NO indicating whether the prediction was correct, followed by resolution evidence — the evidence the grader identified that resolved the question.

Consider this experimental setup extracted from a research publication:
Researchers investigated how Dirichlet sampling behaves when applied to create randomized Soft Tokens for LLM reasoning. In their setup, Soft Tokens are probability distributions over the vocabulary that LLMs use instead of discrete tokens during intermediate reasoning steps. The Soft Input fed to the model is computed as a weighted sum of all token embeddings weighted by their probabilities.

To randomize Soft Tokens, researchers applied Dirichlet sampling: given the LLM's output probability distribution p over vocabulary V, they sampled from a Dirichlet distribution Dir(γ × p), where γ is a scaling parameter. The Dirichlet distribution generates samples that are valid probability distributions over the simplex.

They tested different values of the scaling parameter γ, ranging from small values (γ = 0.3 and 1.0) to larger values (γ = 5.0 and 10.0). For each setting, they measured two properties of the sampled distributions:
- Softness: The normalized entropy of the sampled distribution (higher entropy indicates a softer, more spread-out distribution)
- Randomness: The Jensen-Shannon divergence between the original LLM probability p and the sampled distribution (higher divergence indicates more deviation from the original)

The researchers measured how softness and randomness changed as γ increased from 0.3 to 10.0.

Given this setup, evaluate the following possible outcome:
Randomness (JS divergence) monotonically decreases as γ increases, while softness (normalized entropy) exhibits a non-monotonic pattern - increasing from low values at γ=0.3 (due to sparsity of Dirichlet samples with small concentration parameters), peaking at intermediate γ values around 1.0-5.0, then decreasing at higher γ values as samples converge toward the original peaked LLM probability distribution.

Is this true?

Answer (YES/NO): NO